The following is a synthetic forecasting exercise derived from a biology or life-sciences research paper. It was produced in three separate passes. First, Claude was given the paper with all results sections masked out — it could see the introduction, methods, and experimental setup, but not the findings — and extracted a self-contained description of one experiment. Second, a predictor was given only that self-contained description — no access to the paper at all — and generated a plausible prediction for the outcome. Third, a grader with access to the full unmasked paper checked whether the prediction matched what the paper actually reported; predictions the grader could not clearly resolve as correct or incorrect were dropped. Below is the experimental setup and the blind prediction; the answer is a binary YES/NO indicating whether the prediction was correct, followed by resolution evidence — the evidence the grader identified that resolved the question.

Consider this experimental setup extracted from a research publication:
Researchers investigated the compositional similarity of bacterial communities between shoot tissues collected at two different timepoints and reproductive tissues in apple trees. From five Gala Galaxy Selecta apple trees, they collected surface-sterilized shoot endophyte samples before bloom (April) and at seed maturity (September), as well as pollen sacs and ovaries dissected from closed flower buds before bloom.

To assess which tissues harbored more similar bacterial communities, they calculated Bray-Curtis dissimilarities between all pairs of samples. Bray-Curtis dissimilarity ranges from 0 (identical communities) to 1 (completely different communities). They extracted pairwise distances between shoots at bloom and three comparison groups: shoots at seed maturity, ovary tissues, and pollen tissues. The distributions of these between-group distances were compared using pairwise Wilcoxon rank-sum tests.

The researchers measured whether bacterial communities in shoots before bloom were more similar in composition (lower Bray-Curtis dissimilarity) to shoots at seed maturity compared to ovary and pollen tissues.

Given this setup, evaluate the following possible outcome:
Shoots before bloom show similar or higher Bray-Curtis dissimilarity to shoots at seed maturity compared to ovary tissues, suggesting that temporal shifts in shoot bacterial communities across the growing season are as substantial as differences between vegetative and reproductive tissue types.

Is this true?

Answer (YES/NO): NO